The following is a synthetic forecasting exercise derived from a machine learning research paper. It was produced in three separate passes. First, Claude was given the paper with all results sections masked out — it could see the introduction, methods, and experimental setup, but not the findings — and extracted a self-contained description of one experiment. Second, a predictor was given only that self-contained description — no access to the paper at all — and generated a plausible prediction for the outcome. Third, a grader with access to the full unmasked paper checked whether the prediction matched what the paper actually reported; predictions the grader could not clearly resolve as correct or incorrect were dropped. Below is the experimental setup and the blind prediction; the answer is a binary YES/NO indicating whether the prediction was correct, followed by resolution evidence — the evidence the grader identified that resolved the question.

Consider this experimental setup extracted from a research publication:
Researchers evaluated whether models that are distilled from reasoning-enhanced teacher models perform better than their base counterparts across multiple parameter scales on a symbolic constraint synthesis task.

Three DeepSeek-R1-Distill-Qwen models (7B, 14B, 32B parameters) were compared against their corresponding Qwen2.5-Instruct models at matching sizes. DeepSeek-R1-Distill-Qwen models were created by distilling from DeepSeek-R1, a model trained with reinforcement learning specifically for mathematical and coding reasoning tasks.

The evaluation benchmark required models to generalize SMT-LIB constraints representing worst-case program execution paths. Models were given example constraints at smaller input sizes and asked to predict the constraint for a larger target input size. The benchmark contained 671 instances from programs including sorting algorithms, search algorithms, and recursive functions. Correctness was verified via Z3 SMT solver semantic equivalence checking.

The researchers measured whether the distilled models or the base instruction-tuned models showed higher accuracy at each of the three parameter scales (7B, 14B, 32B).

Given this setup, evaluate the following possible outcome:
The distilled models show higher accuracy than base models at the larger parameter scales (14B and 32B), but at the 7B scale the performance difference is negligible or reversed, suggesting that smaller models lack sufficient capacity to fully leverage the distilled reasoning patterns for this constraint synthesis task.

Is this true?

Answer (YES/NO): NO